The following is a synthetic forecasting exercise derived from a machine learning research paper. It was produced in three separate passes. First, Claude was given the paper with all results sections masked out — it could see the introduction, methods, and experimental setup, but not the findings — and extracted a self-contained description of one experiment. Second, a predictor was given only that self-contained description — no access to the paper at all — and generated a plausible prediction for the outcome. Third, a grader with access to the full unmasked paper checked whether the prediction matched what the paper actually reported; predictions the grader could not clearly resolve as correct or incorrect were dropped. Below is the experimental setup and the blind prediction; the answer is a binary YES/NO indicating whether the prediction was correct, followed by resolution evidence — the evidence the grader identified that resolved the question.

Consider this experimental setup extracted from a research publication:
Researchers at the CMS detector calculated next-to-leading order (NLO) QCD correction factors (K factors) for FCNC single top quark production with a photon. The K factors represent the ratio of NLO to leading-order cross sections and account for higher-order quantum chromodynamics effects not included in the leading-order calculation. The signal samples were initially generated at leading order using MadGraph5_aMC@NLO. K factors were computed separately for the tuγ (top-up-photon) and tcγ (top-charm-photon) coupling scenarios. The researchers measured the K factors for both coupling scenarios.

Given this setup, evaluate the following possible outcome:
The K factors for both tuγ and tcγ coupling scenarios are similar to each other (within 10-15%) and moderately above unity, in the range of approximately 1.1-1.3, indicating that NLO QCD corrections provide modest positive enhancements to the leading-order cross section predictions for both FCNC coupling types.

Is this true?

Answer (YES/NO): NO